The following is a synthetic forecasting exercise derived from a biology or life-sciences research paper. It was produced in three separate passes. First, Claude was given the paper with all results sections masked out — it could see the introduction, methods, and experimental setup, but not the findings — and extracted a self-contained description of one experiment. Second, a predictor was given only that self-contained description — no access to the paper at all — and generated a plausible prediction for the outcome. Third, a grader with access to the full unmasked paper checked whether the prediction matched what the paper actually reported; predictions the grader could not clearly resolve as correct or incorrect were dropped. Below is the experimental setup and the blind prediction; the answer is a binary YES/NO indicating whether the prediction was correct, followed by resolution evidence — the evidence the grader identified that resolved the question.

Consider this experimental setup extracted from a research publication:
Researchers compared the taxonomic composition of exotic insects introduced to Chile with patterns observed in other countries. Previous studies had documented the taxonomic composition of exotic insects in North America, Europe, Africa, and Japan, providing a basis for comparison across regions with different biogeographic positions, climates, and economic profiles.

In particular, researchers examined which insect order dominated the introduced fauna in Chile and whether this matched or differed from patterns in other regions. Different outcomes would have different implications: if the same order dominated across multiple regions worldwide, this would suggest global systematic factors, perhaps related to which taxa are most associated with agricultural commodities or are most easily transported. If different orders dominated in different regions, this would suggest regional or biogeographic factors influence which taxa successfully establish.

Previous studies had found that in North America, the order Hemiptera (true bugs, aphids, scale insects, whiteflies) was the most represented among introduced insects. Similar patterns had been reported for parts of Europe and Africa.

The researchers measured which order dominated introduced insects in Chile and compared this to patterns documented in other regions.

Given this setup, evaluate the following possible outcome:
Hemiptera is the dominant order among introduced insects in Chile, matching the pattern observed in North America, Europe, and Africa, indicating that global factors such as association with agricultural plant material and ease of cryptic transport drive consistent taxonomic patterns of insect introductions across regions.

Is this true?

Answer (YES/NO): YES